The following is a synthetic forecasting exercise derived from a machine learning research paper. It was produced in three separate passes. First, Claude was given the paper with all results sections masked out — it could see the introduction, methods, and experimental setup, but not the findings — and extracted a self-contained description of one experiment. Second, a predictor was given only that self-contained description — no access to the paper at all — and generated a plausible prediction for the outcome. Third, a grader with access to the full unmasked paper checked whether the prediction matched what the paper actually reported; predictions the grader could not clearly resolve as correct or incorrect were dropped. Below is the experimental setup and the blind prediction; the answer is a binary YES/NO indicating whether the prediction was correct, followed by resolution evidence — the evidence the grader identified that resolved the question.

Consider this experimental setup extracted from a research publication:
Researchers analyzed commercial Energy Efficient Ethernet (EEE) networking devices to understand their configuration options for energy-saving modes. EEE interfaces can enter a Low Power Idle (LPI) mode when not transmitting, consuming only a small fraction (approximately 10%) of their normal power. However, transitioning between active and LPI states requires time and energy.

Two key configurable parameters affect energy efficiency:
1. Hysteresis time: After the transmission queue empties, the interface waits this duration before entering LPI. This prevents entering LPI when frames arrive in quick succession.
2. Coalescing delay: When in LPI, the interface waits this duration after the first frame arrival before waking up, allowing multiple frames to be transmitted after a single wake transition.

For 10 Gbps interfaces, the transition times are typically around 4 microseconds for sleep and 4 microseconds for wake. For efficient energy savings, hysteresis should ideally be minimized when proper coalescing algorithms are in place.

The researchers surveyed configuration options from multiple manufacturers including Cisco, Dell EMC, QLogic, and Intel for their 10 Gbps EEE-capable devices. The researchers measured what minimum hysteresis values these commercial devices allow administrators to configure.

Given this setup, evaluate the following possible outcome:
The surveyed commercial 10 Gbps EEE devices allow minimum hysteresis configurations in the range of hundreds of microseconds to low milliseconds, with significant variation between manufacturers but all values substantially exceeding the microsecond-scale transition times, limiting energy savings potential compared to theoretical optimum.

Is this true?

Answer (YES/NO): NO